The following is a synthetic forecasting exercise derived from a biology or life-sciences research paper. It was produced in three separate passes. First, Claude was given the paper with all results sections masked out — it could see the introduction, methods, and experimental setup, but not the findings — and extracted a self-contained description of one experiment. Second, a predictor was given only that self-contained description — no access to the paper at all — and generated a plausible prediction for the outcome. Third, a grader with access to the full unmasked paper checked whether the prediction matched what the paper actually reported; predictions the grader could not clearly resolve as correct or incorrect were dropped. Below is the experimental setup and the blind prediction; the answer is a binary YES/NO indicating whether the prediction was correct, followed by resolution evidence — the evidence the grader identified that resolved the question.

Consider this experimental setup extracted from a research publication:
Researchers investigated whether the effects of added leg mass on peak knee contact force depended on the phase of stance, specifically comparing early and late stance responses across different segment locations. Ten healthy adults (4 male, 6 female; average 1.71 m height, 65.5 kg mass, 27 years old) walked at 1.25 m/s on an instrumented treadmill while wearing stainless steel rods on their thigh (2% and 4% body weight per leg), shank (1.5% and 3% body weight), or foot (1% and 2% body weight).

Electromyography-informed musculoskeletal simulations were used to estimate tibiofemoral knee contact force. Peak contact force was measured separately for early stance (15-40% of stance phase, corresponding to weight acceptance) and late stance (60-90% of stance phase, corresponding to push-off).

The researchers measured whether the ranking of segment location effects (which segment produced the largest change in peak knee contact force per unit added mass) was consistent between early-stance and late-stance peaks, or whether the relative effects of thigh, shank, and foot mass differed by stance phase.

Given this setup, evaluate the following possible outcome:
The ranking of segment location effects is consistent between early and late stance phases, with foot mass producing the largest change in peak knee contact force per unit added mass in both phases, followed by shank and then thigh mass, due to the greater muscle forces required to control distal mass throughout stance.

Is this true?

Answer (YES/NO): NO